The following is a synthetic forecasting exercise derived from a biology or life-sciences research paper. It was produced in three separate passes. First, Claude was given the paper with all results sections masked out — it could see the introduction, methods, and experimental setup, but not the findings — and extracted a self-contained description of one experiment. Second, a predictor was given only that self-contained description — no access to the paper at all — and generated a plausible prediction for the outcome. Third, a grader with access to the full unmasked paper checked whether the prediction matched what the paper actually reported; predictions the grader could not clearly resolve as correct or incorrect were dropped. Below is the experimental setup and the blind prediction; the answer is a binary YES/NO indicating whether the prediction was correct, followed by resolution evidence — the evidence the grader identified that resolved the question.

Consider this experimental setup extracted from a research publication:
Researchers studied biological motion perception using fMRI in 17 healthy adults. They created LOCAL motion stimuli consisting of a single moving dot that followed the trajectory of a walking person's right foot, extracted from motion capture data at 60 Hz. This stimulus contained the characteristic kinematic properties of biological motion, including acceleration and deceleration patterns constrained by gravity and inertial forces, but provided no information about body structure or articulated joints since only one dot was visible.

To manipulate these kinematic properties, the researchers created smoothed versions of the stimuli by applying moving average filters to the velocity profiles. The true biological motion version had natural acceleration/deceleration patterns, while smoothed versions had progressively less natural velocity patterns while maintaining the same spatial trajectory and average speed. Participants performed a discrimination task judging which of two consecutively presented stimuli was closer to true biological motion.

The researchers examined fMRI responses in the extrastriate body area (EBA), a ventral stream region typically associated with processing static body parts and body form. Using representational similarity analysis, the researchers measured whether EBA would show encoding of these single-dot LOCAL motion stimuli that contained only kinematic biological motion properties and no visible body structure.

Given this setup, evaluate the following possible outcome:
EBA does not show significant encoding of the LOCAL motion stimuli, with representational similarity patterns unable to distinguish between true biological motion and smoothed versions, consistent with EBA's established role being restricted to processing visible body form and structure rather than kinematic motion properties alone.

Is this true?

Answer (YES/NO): NO